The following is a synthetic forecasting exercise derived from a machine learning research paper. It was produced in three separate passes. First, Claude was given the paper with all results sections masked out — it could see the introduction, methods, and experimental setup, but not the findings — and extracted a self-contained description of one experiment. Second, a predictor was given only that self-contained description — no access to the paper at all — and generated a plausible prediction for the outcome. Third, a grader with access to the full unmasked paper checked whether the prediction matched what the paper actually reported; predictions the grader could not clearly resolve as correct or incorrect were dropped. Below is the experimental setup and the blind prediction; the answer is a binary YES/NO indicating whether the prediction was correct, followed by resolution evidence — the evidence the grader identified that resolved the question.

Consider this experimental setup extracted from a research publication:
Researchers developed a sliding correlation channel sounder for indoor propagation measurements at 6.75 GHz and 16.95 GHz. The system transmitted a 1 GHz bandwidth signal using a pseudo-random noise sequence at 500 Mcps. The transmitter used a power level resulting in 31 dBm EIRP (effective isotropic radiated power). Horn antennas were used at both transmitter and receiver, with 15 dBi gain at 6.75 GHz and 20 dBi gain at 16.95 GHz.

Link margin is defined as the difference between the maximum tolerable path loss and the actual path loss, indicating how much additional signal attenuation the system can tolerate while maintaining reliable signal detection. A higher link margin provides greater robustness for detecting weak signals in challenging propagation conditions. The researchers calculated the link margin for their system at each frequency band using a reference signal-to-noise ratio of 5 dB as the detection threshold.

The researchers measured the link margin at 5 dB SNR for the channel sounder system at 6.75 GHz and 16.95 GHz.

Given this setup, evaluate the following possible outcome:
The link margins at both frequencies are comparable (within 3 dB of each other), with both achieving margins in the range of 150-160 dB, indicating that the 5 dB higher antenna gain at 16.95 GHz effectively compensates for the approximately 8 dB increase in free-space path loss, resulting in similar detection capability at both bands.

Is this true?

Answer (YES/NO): YES